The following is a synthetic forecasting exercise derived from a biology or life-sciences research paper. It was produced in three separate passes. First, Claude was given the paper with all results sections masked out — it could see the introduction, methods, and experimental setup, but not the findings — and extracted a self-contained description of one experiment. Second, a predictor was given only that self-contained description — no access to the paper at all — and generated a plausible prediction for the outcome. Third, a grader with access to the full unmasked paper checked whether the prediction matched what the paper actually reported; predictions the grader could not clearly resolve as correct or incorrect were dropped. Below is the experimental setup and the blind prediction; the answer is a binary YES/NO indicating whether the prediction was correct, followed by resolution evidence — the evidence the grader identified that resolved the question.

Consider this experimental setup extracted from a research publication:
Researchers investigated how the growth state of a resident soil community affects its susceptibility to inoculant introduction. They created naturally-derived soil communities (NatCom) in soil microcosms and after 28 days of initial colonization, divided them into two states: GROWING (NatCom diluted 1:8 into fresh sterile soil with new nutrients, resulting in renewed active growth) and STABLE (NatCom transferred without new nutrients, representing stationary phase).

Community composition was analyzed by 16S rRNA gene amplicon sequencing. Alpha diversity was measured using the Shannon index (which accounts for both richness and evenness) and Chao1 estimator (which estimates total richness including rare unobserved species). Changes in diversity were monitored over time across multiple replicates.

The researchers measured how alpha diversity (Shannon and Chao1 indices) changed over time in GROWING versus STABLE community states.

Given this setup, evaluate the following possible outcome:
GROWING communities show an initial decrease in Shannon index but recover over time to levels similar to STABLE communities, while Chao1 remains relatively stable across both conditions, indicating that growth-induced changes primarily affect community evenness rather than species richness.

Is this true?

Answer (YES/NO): NO